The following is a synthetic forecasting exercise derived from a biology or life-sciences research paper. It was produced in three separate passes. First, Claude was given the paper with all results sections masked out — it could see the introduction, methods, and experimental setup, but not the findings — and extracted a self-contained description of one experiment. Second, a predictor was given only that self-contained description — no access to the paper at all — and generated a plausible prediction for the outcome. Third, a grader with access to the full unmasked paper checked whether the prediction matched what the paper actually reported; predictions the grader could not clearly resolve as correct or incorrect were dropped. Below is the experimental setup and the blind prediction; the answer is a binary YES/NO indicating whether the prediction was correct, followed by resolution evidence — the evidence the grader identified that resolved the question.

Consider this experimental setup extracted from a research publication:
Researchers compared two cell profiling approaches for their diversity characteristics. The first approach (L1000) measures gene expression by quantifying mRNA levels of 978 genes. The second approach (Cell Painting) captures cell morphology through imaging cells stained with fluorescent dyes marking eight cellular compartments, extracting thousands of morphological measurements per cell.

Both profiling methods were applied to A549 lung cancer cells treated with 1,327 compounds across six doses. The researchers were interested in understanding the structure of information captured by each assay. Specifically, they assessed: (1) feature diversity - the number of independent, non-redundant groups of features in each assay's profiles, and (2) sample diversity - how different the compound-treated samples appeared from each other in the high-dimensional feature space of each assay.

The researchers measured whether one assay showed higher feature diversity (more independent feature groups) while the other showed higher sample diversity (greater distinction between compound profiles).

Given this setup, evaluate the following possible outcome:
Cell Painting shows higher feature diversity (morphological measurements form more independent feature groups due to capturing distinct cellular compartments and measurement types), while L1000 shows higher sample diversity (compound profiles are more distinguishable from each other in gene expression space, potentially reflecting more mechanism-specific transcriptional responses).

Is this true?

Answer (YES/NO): NO